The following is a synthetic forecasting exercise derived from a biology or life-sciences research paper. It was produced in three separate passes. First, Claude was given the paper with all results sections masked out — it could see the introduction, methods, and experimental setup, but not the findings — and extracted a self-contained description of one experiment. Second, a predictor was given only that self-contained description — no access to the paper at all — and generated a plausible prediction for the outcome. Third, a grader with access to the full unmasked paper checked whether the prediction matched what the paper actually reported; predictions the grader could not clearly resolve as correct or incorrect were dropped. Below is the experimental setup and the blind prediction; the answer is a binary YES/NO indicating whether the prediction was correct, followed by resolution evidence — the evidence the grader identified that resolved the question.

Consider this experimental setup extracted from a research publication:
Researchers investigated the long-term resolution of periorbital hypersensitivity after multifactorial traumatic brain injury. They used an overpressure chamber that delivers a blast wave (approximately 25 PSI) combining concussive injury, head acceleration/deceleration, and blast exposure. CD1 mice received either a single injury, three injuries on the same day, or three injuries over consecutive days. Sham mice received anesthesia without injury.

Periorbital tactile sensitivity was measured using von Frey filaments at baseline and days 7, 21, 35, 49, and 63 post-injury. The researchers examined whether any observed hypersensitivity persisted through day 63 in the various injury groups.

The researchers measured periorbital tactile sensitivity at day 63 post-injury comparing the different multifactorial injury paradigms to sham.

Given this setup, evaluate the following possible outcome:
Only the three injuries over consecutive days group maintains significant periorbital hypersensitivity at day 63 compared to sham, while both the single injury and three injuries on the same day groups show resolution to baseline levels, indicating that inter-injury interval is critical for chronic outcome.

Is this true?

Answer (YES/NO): NO